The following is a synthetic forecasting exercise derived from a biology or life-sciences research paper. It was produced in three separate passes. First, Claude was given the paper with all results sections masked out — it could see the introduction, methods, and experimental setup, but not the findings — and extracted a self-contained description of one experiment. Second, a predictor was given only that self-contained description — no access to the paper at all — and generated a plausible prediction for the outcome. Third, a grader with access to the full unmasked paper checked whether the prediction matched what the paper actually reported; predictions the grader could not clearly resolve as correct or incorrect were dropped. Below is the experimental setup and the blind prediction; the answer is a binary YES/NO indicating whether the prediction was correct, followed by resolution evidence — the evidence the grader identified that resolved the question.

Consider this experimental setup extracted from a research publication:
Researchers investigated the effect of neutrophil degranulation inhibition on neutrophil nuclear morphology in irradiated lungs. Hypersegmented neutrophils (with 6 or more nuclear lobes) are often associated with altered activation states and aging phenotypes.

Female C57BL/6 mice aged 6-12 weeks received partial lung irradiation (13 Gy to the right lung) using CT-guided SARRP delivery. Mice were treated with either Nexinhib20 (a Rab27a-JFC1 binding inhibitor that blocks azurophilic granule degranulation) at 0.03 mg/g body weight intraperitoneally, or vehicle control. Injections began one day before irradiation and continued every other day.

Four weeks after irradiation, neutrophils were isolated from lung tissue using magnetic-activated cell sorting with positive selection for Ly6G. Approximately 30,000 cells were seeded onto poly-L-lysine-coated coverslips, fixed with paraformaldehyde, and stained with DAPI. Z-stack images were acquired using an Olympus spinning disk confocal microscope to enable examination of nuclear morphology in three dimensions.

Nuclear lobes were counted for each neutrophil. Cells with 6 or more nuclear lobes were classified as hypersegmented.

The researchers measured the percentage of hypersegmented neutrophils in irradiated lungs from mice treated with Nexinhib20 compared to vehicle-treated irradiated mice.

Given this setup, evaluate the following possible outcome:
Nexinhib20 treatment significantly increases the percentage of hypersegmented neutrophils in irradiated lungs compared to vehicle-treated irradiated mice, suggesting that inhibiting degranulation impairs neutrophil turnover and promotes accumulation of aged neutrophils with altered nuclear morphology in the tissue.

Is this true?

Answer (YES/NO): NO